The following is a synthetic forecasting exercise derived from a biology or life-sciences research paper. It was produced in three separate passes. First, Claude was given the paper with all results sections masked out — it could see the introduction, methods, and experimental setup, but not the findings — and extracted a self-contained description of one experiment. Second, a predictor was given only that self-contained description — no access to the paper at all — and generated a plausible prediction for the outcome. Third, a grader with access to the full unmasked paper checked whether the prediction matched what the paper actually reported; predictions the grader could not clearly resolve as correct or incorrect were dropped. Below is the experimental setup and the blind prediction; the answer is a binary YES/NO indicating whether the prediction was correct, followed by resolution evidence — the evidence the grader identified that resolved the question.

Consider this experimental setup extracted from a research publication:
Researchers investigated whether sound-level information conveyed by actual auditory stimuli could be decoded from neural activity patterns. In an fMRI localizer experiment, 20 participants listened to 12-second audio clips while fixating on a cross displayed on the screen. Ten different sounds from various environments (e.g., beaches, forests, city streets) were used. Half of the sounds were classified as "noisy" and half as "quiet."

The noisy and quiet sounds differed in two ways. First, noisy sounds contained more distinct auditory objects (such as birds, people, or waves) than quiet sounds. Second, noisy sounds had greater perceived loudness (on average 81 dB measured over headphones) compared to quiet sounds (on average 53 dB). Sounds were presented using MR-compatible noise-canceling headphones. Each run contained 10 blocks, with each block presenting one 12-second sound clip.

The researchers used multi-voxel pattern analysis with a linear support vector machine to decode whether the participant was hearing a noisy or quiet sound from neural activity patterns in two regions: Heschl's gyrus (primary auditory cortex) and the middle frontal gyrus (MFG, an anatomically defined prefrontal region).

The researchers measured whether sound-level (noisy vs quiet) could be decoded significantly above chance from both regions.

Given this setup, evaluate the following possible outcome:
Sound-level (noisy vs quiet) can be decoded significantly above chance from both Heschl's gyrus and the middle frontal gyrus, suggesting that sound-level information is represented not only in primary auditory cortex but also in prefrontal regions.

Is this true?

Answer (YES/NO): NO